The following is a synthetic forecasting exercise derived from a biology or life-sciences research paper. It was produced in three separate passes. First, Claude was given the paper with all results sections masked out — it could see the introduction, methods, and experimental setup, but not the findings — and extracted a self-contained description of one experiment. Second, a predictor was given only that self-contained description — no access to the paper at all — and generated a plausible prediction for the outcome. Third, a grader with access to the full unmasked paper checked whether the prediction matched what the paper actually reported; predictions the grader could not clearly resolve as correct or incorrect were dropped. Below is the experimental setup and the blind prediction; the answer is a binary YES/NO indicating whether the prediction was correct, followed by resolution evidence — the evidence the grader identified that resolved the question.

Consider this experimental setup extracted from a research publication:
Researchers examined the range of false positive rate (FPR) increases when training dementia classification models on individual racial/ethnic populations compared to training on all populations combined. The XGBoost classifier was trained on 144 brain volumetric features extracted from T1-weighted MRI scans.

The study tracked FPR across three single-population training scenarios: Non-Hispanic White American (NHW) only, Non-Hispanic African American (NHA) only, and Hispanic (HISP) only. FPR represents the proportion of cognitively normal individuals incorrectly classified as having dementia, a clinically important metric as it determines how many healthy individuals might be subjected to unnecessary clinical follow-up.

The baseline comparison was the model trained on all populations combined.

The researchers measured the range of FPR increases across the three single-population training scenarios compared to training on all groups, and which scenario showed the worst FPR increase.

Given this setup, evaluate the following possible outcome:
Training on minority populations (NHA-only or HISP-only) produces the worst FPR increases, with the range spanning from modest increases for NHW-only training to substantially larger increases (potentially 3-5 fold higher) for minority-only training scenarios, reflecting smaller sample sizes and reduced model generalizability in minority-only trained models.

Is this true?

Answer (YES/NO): NO